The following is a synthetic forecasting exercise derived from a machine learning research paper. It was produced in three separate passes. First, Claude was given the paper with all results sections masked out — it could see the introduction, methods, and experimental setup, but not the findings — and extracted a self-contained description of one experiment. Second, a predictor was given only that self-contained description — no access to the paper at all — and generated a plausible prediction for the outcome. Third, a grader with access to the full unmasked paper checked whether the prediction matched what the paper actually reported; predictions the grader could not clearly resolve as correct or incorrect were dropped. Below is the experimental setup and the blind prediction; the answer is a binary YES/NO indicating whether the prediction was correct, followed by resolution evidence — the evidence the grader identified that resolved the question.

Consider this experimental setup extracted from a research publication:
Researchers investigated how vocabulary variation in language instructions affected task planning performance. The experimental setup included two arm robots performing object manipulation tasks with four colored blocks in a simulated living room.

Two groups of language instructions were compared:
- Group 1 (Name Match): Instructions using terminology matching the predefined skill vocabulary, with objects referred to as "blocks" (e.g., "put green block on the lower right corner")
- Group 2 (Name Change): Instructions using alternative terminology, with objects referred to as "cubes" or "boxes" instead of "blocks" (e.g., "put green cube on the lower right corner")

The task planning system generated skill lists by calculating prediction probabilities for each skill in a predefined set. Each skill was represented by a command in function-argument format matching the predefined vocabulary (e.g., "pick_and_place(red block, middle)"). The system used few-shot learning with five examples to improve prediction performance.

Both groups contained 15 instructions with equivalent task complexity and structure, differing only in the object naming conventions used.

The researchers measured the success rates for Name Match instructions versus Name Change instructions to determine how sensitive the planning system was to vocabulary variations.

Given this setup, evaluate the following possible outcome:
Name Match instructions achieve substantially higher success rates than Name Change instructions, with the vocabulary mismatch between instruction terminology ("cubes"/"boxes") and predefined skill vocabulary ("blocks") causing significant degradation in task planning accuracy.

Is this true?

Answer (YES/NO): NO